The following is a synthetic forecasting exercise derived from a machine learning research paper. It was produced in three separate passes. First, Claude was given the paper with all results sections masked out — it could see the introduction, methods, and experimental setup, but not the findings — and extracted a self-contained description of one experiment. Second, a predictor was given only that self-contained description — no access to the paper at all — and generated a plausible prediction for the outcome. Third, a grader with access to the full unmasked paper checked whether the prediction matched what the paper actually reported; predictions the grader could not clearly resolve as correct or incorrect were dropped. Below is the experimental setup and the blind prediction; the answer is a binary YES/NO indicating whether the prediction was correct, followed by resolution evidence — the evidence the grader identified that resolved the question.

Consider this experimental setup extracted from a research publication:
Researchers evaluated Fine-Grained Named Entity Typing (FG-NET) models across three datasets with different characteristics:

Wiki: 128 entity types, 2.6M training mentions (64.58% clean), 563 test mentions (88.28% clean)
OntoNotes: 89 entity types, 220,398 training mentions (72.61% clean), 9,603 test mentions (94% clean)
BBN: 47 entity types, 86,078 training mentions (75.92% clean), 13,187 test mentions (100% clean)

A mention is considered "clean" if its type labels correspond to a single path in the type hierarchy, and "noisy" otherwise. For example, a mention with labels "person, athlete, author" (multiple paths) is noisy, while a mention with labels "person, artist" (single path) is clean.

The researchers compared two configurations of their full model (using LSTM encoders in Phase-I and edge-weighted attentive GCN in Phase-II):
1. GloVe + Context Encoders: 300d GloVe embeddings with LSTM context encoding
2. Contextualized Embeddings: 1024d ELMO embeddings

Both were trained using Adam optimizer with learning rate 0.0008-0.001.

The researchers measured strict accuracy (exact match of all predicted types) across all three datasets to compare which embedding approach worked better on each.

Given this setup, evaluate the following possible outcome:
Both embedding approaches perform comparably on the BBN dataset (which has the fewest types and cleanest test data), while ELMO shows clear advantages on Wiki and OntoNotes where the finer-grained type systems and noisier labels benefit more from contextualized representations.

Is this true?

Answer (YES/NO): NO